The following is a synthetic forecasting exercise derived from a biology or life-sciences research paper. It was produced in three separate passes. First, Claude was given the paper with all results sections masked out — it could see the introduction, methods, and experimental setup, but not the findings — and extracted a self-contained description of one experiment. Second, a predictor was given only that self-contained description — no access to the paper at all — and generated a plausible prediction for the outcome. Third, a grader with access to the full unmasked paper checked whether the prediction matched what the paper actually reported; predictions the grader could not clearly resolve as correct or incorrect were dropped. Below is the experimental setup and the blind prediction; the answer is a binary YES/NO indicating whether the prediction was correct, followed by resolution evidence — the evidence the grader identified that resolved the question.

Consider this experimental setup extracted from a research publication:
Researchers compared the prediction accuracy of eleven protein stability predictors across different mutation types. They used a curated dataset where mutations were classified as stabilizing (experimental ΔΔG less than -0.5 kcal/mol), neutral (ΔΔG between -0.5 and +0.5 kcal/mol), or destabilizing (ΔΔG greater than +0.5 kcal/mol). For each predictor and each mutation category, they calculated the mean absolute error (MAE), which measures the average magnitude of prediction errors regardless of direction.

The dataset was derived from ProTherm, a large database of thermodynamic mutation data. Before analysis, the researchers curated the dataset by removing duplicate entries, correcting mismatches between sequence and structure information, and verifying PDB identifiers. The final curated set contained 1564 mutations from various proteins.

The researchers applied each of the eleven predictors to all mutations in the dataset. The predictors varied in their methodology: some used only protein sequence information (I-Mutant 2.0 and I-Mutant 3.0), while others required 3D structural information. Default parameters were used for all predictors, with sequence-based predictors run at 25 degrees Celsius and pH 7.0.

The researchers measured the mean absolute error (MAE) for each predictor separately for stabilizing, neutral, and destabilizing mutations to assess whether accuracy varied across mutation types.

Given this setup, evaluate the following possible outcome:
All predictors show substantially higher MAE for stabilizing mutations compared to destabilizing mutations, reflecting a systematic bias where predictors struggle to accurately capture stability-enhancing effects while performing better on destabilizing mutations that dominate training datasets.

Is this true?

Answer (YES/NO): NO